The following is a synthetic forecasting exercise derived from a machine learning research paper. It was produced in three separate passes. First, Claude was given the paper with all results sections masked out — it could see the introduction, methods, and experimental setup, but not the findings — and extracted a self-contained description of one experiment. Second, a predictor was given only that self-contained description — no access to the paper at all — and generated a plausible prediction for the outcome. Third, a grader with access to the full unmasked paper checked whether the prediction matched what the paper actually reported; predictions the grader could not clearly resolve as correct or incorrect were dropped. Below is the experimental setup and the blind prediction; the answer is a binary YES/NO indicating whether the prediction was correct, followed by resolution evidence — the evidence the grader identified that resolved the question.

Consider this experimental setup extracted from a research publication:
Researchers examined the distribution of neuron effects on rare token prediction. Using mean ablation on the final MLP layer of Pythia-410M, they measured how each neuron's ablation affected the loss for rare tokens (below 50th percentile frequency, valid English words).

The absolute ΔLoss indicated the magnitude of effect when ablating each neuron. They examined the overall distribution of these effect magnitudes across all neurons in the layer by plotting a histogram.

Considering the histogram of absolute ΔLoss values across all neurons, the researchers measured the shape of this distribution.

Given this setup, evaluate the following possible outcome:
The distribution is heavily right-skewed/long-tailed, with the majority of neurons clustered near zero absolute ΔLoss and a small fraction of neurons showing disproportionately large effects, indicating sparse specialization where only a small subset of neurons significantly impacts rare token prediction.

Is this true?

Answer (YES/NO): YES